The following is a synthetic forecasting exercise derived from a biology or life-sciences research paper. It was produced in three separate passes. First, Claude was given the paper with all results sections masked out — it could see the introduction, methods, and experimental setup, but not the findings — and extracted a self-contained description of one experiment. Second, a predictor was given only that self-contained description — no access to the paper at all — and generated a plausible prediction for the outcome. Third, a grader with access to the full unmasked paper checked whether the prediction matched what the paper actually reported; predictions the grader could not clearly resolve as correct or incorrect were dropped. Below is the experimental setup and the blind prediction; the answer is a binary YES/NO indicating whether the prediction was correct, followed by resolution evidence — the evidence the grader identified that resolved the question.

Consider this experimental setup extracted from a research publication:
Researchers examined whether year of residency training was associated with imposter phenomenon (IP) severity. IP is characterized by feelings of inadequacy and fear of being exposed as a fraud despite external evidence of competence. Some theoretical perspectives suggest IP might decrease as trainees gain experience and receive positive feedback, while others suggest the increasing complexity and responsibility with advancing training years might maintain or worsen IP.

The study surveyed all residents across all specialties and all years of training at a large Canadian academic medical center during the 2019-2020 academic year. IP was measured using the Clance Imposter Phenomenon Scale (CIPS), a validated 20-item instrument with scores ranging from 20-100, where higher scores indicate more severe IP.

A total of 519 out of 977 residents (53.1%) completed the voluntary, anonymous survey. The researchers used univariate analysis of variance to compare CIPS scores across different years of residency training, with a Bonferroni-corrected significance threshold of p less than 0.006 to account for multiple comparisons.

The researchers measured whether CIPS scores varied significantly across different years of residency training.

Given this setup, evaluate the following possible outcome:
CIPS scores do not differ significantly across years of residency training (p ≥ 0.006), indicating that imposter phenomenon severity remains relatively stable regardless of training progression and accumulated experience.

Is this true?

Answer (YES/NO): YES